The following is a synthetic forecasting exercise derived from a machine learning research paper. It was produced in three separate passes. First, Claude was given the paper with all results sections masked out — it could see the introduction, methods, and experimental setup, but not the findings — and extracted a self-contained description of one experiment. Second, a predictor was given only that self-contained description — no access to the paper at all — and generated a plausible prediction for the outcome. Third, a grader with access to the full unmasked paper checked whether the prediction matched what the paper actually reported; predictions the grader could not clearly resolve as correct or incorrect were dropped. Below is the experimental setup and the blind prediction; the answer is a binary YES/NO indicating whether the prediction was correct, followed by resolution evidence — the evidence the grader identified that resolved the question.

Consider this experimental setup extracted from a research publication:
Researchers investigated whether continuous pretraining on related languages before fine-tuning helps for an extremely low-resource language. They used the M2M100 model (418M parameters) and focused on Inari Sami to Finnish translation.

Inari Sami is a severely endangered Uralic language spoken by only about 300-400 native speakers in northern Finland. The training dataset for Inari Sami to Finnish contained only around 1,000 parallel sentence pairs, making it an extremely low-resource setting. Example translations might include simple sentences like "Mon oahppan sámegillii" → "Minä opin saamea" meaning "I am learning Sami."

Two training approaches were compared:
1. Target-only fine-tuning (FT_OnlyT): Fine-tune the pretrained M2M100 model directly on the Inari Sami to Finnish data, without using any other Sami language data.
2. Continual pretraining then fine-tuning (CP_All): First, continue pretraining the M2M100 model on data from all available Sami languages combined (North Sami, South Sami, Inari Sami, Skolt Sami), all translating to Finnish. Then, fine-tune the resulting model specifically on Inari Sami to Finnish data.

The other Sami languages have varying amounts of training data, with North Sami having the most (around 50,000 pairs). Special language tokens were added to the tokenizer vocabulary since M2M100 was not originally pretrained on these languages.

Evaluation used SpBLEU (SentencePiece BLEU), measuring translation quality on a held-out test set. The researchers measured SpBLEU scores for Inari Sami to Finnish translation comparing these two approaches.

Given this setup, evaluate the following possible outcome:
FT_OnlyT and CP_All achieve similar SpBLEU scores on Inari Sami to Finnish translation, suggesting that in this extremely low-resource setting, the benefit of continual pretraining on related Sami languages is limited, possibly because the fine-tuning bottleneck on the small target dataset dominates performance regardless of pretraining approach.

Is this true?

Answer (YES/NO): NO